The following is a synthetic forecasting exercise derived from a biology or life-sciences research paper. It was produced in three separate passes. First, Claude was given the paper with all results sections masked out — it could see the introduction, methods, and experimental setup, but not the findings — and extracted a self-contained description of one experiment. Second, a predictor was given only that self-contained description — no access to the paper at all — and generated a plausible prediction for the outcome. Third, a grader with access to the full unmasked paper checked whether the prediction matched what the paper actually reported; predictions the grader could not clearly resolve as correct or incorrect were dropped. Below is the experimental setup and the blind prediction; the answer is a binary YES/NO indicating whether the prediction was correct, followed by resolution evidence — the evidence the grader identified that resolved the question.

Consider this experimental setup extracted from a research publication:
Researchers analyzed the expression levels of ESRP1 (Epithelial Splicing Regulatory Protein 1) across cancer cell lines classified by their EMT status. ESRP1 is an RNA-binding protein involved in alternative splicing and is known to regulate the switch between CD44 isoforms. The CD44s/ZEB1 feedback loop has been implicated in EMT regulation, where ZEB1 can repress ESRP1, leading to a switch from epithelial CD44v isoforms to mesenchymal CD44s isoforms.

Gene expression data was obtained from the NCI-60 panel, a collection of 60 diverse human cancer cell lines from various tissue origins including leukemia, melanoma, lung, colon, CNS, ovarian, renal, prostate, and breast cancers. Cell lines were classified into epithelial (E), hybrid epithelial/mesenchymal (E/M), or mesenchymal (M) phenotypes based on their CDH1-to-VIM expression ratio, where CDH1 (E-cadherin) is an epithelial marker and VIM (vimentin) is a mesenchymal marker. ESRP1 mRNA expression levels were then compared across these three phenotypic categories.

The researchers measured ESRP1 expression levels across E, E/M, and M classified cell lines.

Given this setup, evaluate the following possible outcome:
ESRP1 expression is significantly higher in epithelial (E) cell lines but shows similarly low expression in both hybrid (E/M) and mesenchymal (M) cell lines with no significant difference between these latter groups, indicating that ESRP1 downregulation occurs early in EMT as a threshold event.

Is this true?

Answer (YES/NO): NO